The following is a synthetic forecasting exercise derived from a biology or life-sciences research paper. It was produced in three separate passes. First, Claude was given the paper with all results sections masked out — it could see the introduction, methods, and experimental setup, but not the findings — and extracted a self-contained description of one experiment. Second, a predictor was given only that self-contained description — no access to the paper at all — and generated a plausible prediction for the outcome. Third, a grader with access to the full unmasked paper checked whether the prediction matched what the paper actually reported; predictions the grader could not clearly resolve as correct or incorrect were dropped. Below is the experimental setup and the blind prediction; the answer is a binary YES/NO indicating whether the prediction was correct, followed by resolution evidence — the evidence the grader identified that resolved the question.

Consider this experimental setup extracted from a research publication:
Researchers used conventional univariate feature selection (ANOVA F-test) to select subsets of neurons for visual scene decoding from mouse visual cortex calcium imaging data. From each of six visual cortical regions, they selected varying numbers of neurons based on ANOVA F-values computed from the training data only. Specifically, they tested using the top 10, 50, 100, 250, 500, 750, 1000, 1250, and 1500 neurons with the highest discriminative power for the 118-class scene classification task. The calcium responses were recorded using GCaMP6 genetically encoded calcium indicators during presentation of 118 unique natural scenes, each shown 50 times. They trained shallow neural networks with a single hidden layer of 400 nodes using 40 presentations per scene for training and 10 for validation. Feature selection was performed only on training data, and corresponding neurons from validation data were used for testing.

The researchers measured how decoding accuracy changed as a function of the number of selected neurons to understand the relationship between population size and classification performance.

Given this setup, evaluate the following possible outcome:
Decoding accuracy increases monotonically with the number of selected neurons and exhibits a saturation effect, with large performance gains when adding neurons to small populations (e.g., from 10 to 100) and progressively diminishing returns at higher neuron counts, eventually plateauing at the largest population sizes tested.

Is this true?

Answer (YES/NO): NO